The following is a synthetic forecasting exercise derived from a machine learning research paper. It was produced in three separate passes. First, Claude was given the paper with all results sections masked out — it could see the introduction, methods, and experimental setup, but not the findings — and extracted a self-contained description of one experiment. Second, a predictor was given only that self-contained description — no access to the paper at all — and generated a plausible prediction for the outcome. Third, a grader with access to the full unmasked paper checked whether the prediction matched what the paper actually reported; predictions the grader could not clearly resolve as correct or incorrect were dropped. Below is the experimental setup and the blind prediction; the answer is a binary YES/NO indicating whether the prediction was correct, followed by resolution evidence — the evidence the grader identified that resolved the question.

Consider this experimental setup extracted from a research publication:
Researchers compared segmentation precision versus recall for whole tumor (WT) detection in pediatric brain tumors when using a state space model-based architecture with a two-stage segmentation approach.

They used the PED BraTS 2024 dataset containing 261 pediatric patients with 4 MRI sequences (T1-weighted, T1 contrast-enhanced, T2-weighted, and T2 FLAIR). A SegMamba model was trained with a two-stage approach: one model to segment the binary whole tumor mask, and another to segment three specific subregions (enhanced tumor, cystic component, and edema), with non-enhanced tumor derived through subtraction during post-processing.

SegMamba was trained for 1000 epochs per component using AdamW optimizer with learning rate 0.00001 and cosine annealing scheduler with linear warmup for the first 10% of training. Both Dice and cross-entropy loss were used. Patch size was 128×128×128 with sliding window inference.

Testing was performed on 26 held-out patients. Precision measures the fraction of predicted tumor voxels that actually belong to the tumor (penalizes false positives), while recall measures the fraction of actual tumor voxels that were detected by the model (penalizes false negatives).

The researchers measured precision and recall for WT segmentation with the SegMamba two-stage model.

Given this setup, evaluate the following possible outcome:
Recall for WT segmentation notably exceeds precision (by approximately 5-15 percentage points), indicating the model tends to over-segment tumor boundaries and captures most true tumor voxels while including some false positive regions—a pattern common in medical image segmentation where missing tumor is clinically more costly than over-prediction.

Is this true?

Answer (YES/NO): NO